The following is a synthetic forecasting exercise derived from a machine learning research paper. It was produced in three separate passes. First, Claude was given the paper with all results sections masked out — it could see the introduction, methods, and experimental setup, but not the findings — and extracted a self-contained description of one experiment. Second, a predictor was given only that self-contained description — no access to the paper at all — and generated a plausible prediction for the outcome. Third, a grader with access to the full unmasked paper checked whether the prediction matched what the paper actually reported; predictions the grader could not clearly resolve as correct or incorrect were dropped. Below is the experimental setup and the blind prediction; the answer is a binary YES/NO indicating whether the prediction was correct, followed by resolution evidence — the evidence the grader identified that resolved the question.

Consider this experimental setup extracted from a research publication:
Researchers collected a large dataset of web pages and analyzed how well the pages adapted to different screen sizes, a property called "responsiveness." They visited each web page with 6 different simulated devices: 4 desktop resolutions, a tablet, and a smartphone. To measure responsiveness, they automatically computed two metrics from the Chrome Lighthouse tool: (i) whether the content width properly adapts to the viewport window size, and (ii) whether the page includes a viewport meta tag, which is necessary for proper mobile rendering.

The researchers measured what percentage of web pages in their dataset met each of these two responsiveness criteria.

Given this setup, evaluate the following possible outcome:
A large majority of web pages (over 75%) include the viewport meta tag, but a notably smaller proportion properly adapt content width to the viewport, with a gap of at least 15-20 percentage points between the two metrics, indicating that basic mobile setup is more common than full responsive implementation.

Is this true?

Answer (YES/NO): NO